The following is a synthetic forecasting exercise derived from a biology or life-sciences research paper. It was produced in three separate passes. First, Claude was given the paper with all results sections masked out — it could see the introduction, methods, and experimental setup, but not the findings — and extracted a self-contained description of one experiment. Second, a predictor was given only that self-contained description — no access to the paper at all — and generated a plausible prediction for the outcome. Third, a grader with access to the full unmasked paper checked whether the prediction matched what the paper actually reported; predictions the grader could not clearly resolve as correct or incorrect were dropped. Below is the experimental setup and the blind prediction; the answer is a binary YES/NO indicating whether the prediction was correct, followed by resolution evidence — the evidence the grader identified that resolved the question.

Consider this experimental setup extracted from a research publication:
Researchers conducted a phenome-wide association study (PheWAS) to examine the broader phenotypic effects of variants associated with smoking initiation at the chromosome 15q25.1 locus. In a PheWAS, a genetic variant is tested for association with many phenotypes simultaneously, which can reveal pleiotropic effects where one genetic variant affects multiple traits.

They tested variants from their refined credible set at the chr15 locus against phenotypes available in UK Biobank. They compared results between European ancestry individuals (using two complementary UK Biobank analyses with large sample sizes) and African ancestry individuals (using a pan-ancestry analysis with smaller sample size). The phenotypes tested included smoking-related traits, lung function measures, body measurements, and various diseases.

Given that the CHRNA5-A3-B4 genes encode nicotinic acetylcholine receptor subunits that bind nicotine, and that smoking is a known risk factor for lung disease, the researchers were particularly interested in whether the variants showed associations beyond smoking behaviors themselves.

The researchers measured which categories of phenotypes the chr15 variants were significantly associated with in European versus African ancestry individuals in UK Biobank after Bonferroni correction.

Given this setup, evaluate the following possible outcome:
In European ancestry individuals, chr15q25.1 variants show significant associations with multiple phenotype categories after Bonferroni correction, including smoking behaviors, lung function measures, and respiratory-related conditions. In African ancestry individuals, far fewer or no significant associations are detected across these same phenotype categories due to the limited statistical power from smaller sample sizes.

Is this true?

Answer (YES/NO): NO